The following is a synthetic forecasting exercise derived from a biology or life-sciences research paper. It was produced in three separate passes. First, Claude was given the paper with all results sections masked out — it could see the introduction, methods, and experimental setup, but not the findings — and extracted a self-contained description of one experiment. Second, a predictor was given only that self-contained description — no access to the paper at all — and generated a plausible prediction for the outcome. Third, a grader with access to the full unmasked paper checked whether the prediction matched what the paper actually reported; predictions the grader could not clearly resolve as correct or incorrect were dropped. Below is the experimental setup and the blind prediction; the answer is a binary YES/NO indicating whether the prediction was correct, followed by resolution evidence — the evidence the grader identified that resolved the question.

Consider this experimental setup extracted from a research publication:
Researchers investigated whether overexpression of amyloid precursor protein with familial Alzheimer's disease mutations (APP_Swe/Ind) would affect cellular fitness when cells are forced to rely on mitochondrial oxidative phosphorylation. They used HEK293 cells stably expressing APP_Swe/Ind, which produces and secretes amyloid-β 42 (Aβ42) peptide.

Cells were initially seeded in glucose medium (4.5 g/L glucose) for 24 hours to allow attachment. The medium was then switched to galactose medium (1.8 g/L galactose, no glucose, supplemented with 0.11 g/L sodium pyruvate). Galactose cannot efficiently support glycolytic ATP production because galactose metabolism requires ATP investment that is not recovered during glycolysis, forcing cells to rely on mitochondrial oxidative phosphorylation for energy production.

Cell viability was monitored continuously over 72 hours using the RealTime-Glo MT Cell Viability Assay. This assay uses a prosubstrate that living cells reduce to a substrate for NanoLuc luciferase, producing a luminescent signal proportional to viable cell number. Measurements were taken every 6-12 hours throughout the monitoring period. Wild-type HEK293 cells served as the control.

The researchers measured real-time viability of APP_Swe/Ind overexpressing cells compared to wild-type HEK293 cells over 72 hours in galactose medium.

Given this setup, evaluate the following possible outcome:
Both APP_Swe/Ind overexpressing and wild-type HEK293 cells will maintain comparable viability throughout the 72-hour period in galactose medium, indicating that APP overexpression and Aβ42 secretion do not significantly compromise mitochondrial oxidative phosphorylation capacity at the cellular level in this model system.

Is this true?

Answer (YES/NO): NO